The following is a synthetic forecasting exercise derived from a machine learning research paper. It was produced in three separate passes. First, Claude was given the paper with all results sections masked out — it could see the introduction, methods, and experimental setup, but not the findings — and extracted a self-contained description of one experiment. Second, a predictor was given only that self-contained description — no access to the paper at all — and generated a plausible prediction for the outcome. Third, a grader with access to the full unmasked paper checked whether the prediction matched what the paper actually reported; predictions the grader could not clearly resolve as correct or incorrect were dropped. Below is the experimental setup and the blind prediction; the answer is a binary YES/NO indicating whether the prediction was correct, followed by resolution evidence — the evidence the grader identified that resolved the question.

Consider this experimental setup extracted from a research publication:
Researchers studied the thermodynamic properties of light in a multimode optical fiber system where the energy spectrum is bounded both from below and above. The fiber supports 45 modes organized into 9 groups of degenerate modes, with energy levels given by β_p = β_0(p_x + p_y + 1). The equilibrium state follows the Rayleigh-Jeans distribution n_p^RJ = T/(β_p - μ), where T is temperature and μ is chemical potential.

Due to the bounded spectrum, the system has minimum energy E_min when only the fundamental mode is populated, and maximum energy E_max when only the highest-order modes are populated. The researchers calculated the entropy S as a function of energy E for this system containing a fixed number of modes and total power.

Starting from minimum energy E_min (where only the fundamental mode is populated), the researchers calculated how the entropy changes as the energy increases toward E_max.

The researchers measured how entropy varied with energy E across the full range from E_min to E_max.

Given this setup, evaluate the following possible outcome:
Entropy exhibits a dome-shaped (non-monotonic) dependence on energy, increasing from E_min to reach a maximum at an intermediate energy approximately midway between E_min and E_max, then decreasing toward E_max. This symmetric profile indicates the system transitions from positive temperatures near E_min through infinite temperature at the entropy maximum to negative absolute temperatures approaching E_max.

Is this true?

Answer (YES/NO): NO